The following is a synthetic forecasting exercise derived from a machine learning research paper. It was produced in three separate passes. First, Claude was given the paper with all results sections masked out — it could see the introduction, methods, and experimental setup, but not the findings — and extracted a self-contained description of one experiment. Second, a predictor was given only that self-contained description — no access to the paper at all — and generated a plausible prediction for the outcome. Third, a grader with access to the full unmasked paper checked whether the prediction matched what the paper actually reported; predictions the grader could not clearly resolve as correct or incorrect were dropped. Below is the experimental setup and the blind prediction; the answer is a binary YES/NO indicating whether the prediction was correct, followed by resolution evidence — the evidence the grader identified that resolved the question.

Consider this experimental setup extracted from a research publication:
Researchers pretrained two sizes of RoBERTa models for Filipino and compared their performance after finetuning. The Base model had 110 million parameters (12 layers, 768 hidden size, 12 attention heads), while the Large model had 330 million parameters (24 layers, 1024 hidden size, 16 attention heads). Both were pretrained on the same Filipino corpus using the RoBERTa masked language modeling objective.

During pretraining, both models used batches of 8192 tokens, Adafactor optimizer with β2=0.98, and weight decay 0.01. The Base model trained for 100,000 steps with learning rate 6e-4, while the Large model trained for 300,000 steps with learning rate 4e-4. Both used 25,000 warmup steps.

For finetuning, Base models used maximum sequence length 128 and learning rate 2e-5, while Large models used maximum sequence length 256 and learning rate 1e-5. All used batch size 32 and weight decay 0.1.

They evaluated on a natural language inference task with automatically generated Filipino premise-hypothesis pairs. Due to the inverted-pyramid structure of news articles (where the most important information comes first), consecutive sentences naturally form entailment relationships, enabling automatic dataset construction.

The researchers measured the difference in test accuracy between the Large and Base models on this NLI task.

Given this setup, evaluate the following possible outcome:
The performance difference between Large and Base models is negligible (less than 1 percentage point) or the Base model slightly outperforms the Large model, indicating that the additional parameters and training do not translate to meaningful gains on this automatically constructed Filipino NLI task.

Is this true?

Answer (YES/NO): YES